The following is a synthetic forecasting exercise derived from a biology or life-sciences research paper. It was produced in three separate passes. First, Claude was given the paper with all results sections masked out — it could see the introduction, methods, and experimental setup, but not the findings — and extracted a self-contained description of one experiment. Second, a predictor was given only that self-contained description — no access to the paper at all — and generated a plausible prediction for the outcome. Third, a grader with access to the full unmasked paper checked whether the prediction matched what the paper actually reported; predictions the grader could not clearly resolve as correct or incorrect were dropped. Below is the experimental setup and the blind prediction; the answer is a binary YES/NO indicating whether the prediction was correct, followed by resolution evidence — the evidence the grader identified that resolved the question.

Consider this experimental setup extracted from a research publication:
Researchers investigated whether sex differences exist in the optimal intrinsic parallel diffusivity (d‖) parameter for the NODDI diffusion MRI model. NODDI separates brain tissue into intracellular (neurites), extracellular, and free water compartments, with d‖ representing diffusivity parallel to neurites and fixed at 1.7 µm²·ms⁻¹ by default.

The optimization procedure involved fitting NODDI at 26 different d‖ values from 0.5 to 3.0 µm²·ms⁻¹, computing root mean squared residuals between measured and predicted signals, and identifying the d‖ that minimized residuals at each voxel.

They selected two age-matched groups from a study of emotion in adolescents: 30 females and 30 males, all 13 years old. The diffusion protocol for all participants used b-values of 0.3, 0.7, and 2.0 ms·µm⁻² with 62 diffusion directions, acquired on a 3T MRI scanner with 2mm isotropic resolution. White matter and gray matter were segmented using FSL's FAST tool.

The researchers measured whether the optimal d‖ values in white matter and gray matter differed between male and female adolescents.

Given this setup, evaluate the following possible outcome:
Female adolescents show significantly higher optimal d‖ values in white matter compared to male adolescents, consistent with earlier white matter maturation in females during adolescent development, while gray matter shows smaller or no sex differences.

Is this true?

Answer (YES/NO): NO